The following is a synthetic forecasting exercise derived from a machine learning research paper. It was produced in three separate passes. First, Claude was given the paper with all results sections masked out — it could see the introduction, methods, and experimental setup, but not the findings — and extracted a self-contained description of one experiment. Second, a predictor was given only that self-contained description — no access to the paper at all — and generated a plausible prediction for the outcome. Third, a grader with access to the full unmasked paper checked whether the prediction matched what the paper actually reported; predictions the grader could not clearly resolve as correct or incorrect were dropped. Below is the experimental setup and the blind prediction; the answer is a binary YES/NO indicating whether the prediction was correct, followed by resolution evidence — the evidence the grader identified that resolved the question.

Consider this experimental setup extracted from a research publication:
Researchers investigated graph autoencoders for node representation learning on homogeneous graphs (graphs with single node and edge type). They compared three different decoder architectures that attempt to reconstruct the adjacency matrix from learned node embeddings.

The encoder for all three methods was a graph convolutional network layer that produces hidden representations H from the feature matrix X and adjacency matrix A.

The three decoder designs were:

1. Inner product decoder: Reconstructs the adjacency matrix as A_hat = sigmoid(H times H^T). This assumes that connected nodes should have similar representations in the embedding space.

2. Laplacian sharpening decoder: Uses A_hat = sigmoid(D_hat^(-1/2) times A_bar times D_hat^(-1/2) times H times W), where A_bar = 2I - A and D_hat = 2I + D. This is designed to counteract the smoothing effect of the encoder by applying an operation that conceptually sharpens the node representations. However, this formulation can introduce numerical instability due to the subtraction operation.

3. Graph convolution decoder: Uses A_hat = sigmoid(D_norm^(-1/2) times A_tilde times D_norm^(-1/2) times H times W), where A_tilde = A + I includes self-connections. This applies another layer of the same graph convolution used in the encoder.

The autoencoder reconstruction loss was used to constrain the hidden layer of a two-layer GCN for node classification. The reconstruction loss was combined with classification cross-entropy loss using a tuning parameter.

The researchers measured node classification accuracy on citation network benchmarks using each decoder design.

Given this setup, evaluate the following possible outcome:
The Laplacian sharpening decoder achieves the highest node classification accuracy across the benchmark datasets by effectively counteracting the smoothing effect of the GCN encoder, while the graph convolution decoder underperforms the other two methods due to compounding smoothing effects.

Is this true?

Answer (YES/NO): NO